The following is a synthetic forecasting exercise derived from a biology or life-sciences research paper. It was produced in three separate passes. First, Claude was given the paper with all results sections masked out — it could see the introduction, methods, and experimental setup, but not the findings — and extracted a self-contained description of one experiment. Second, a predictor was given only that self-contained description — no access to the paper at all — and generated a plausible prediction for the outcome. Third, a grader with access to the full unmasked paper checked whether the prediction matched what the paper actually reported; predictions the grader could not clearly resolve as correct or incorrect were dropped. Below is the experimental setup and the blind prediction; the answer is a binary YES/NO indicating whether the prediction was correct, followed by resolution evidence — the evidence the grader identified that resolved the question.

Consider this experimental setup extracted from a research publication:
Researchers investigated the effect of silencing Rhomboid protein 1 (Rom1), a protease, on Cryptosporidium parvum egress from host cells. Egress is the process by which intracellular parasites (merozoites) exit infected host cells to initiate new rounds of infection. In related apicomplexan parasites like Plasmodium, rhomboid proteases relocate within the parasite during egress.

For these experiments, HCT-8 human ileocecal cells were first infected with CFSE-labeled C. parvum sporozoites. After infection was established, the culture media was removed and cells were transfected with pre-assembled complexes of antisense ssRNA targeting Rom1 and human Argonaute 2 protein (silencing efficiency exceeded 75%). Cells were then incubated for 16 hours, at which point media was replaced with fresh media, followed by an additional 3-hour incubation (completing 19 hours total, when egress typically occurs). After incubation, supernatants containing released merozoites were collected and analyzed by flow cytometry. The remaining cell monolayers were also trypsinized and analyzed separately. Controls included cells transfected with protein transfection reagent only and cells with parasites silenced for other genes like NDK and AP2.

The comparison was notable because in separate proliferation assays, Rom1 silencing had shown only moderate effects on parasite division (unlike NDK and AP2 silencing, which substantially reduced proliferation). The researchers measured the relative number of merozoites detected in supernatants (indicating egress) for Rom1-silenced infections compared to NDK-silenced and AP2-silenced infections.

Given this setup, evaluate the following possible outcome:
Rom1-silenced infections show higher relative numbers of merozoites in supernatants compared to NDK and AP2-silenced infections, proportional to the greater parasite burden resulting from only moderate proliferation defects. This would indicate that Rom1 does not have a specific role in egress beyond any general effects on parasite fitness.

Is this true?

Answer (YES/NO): NO